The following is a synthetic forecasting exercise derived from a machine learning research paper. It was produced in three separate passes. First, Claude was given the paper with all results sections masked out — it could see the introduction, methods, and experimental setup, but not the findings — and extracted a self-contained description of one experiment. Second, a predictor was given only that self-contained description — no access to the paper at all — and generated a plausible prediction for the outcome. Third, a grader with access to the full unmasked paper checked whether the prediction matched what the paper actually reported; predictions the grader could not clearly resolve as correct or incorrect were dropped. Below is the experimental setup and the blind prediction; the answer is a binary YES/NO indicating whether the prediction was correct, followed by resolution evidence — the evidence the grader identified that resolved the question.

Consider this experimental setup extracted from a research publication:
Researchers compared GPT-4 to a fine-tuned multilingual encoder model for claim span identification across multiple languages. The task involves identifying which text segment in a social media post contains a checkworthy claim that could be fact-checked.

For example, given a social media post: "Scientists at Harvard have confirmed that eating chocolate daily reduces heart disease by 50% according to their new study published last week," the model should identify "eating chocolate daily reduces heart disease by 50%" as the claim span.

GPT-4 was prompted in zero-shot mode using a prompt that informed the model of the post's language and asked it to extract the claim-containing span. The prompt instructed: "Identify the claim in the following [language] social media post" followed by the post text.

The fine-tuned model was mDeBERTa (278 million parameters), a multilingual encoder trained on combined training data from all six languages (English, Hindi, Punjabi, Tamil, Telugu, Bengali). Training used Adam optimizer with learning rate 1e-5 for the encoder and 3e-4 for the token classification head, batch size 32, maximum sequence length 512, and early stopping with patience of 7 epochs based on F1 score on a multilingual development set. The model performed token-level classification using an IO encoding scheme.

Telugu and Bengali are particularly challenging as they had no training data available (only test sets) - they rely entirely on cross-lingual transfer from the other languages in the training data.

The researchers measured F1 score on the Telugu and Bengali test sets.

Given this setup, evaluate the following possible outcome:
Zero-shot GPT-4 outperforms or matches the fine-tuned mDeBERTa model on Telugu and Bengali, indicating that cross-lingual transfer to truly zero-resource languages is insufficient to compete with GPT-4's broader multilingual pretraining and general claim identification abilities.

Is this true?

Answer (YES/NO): NO